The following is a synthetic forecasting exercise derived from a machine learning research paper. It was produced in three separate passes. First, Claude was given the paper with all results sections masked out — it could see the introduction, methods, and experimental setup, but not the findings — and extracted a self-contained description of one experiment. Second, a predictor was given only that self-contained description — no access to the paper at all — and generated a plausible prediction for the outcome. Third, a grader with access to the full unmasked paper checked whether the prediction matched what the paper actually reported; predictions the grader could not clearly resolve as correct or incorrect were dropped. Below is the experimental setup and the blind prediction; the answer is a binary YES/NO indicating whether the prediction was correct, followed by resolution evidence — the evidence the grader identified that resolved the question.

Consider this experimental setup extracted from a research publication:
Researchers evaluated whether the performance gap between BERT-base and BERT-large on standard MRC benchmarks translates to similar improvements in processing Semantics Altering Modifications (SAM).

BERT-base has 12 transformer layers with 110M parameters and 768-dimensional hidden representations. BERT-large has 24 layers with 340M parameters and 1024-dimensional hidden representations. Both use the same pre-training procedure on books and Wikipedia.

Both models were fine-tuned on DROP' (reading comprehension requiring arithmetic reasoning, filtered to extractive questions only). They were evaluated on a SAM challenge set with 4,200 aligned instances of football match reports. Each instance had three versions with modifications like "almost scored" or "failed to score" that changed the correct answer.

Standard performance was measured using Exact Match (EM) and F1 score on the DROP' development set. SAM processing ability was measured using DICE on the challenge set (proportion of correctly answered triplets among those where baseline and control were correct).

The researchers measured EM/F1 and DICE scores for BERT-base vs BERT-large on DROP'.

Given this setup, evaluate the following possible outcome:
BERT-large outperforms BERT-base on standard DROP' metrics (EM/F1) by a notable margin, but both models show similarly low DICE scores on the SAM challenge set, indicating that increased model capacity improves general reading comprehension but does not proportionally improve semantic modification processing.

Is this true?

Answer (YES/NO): NO